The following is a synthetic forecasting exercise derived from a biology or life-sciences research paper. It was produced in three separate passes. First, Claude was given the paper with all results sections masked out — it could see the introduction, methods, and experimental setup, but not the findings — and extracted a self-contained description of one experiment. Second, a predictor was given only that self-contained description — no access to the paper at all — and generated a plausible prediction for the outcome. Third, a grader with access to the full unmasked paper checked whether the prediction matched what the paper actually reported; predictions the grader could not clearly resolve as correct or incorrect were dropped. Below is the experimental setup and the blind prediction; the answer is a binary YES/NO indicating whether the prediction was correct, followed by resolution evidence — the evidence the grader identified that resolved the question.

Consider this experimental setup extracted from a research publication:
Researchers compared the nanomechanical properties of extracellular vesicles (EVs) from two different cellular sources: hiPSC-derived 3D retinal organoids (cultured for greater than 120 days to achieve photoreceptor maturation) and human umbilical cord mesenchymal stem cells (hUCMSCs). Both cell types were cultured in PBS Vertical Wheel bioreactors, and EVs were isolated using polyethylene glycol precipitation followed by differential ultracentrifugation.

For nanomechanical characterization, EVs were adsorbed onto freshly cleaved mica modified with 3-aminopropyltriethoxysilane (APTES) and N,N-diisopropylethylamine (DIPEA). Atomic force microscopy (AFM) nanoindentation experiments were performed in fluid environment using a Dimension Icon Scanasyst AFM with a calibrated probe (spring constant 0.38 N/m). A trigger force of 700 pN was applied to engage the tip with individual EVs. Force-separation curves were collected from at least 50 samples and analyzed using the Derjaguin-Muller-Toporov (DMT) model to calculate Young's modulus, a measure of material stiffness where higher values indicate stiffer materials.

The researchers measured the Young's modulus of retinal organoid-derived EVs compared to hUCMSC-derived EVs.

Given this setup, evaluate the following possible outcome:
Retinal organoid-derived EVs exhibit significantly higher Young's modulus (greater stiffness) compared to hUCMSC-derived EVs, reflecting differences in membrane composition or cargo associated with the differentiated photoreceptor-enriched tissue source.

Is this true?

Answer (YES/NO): NO